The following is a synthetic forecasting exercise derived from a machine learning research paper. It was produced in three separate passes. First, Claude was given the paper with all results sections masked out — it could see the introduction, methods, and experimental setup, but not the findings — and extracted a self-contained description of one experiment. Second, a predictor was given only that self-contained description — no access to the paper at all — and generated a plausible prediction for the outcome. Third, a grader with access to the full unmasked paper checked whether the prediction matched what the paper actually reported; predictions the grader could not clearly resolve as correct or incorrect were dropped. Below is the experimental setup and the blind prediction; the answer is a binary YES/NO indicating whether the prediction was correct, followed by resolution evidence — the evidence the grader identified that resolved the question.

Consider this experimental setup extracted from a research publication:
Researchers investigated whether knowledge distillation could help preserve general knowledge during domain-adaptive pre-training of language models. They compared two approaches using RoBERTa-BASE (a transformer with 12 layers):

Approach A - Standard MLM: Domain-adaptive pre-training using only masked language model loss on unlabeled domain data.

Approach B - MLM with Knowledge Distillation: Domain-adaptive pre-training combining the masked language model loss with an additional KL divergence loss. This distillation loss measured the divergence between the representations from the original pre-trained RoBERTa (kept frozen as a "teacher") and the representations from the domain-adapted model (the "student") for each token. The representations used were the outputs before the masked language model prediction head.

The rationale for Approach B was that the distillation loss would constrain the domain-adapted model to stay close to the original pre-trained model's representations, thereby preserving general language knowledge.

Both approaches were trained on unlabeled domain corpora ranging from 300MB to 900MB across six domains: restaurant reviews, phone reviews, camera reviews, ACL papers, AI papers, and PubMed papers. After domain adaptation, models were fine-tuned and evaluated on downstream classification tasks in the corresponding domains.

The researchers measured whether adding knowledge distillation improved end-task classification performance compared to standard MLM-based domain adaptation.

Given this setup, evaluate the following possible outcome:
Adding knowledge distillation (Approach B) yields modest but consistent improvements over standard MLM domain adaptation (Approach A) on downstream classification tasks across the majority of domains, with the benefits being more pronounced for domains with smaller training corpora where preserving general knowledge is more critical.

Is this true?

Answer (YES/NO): NO